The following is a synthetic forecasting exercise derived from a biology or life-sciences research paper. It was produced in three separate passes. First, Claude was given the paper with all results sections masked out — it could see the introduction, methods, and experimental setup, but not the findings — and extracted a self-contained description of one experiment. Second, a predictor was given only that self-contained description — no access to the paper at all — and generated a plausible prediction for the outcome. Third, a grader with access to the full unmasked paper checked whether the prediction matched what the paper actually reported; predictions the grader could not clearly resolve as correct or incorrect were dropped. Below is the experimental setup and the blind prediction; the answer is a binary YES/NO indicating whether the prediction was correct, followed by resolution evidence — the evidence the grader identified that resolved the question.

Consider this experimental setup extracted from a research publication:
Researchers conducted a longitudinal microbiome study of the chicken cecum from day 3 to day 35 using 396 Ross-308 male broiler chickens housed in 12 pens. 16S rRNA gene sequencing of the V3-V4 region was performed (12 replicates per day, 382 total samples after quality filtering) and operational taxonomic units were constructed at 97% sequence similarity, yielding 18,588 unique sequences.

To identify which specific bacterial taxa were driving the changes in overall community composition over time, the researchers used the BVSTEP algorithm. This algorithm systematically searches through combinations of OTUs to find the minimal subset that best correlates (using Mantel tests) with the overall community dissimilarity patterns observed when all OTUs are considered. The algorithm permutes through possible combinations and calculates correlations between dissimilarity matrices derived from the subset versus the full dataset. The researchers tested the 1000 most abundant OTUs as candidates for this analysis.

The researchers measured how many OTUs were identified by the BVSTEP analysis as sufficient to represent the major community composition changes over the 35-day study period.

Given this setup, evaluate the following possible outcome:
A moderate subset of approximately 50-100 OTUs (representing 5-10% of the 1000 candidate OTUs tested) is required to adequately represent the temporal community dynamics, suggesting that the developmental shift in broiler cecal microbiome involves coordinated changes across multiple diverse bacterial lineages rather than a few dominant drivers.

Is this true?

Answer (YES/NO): NO